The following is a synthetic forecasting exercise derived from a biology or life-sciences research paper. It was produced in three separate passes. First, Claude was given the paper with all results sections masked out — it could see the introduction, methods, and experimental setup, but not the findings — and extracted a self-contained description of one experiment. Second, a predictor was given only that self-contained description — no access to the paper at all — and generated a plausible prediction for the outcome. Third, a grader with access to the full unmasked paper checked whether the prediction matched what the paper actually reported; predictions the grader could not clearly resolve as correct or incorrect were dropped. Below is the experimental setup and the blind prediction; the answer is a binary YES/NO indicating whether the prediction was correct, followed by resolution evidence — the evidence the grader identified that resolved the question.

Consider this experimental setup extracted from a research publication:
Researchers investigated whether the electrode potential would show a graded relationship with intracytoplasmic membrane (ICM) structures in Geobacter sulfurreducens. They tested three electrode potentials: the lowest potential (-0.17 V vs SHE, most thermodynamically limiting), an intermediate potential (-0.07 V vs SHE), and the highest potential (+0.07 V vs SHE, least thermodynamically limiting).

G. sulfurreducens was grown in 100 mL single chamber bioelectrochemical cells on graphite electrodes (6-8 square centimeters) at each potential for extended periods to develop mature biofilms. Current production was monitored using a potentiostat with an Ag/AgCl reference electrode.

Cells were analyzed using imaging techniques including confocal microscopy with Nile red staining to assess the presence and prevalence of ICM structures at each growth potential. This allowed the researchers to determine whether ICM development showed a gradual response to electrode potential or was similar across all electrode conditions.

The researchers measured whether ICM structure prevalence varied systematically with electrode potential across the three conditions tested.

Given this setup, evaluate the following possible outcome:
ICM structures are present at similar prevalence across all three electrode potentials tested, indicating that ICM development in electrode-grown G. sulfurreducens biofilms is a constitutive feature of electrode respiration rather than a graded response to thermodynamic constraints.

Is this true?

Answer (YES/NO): NO